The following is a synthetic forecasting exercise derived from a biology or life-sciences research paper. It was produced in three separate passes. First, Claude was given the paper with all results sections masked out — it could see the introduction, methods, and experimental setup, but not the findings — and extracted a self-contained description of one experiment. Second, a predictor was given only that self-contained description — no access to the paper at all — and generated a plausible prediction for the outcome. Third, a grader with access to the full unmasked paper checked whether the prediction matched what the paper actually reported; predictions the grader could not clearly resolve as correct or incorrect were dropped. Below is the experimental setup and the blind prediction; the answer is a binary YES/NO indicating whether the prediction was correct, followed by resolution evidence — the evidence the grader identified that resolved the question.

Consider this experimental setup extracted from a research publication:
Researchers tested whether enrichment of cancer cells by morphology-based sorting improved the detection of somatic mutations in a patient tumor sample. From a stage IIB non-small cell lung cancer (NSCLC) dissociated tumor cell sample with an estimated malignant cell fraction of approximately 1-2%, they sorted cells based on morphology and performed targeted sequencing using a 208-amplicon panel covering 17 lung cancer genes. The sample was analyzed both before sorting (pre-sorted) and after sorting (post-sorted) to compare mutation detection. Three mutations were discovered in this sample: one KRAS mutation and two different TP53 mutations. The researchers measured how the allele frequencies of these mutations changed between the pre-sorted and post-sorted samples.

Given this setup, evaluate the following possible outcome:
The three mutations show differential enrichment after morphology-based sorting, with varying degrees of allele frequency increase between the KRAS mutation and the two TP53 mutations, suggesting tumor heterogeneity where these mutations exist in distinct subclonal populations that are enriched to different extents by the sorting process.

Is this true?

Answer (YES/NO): NO